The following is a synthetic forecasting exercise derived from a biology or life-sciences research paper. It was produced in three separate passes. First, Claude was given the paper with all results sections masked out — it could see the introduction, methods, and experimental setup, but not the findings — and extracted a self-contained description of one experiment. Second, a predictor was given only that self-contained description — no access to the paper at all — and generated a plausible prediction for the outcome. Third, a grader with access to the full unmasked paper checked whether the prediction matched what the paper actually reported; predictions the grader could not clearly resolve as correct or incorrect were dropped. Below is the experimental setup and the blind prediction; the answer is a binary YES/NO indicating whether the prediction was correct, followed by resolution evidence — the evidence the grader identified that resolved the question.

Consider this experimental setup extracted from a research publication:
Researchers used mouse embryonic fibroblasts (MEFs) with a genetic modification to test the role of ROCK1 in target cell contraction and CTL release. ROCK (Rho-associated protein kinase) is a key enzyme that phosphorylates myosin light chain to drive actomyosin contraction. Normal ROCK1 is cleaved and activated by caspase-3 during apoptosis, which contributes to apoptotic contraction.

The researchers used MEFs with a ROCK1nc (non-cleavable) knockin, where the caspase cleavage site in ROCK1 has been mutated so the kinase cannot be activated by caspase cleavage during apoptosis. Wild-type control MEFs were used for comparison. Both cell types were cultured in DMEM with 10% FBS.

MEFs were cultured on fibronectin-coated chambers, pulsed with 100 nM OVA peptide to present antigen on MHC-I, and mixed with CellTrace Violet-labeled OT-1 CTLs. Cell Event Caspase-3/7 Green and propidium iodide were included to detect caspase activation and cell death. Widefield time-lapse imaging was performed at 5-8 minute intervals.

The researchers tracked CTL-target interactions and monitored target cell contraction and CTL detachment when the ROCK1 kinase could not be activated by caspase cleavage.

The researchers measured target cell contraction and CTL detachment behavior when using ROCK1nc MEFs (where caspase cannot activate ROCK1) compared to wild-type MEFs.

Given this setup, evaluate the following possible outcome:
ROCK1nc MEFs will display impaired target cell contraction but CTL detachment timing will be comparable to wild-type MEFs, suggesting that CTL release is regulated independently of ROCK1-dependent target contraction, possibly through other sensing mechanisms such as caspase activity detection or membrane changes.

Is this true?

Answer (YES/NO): NO